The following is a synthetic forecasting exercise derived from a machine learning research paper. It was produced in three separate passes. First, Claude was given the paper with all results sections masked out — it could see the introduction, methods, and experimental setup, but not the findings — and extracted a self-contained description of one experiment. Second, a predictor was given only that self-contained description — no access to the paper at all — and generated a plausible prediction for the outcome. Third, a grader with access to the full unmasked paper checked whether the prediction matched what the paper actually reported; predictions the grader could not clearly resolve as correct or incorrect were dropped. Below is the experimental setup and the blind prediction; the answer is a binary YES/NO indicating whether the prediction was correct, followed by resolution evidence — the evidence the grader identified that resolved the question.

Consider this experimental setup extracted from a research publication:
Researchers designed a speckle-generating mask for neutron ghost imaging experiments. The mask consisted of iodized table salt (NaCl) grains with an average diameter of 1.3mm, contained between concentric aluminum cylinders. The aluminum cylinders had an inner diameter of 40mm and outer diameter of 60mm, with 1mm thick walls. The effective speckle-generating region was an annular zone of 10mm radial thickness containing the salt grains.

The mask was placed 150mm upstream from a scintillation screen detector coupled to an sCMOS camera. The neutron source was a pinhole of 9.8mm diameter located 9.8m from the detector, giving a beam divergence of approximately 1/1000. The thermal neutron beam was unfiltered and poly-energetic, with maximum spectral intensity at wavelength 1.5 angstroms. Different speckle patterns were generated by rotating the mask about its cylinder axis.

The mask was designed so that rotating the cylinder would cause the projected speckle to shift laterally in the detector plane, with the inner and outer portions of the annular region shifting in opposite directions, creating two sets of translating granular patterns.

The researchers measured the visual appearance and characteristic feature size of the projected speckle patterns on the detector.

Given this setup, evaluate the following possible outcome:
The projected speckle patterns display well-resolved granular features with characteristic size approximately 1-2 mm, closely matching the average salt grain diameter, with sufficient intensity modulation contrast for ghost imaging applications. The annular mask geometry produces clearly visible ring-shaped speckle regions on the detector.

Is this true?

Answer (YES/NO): NO